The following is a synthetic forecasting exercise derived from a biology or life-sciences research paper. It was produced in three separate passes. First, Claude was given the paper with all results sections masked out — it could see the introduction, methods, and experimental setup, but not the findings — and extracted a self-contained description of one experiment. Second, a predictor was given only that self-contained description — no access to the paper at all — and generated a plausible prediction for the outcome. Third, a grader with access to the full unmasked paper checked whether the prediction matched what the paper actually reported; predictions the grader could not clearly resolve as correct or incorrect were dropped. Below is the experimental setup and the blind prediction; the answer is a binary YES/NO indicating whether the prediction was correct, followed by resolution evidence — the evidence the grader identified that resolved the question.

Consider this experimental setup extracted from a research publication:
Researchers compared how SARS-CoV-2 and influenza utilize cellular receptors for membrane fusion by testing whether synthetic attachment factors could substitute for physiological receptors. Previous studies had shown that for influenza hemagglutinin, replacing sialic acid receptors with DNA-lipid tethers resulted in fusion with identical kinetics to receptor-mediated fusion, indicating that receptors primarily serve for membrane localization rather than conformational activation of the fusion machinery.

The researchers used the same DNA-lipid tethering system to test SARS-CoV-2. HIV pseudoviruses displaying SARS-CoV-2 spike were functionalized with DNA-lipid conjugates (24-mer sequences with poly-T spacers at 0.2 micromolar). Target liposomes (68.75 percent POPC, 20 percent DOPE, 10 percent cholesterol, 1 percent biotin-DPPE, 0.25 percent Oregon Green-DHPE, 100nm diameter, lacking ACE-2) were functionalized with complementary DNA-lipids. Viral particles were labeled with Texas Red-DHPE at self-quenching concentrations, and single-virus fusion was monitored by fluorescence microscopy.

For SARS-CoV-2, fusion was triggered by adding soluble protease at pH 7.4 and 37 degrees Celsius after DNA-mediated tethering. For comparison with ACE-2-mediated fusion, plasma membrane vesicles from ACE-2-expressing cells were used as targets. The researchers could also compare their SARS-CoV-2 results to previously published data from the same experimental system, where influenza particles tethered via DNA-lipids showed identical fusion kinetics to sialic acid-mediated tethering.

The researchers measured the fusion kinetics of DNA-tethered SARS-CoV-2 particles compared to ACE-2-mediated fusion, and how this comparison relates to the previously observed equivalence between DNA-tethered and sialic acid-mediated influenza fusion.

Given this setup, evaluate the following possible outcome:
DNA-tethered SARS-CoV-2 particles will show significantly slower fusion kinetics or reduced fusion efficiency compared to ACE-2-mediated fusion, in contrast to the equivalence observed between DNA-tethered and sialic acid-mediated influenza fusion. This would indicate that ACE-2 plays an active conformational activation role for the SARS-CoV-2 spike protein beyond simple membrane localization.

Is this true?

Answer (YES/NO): YES